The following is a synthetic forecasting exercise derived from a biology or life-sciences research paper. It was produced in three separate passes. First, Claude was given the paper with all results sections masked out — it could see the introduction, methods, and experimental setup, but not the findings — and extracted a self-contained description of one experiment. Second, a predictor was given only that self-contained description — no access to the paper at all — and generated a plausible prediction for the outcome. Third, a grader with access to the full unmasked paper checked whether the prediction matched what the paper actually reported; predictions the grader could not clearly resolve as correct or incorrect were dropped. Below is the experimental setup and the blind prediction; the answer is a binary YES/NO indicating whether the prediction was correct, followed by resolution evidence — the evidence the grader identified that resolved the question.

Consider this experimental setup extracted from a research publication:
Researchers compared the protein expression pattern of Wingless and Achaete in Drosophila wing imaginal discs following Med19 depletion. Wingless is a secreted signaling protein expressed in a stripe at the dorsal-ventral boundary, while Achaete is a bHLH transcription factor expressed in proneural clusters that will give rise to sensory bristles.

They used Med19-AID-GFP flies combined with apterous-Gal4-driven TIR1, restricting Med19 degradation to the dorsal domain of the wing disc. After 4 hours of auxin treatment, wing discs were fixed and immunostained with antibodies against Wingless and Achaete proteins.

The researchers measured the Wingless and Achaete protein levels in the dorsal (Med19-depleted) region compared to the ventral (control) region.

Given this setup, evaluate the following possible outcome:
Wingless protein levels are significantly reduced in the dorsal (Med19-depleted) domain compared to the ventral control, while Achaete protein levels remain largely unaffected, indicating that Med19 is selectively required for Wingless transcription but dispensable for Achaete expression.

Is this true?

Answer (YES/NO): NO